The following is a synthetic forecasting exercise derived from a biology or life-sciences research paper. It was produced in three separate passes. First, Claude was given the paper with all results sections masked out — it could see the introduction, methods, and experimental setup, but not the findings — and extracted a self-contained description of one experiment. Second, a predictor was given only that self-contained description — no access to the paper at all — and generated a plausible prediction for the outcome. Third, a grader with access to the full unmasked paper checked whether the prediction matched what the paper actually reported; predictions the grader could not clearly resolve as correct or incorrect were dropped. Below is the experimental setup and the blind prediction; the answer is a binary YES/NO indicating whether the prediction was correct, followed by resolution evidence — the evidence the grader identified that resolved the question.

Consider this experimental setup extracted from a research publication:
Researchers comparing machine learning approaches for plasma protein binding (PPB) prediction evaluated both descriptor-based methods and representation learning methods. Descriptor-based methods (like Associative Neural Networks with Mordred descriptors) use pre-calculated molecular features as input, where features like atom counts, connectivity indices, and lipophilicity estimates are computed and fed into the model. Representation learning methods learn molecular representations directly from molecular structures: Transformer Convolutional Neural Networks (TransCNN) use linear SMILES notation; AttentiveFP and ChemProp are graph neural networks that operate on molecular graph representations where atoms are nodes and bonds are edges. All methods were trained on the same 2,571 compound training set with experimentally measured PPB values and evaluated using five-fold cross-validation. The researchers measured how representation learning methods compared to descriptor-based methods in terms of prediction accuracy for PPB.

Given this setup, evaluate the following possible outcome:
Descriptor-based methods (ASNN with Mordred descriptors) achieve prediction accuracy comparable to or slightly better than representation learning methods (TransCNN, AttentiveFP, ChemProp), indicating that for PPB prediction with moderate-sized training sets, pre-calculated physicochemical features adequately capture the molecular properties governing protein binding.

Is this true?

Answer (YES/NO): YES